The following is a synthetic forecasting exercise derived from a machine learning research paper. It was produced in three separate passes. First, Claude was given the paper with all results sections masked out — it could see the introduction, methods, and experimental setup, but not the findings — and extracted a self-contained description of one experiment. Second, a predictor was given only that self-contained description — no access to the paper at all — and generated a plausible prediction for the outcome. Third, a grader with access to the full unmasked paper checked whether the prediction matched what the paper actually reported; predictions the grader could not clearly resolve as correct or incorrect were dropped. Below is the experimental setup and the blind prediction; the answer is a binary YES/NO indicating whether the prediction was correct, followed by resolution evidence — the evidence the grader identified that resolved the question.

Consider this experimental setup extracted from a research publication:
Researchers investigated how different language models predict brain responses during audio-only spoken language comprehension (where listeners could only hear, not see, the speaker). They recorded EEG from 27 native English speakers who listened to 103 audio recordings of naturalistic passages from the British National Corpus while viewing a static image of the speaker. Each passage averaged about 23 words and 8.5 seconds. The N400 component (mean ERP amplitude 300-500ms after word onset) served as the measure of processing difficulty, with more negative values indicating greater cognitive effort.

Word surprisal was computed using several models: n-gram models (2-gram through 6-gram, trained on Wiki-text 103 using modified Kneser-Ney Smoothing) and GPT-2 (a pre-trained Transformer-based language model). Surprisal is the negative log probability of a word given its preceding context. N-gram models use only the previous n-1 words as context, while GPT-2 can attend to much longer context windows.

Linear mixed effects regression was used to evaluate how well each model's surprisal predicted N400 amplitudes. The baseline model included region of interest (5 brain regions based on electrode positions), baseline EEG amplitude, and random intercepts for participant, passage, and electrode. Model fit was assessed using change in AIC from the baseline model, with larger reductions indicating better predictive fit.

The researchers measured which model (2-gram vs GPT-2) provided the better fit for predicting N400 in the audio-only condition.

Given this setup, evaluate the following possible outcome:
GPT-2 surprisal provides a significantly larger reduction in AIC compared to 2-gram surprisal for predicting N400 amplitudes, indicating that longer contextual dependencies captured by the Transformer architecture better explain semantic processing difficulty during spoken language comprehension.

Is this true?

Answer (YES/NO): YES